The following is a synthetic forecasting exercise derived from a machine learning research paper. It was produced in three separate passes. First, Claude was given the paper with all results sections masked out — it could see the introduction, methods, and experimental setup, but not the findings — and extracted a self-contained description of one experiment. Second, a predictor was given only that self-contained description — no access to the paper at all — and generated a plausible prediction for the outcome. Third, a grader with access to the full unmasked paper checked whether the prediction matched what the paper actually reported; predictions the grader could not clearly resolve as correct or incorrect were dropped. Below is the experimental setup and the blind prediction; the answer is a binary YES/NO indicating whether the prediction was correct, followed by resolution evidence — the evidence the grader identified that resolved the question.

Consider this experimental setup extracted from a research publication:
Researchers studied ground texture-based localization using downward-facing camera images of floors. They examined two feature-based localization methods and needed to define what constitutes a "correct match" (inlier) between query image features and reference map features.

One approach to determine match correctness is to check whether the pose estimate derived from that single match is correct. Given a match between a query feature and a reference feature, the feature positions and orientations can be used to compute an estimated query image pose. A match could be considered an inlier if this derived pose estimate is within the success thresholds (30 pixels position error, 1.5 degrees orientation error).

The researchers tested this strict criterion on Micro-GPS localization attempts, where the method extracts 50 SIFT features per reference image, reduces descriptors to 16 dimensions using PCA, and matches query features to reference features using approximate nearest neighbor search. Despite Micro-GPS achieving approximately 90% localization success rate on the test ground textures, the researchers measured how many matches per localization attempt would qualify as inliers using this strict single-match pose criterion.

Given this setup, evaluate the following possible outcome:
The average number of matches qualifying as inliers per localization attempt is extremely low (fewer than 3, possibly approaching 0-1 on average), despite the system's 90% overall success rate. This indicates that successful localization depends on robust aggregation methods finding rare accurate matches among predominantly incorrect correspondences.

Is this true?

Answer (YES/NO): YES